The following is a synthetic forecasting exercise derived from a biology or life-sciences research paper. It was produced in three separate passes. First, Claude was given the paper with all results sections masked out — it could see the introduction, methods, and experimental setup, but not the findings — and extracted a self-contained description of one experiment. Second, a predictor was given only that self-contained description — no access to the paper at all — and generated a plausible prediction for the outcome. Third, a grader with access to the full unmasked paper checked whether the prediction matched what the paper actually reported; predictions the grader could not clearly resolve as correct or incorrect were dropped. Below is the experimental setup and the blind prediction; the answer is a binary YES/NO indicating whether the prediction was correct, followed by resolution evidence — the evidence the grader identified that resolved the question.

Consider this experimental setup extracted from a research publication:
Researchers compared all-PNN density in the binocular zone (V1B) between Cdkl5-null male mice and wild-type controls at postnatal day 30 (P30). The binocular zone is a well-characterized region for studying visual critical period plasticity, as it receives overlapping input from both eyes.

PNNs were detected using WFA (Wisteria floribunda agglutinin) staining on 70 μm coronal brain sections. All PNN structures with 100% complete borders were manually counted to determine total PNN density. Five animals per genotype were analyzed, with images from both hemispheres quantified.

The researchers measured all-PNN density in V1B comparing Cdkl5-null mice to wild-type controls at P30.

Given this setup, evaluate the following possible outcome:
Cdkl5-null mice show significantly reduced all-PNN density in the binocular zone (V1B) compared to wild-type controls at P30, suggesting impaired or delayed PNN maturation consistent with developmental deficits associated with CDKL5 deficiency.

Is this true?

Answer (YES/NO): NO